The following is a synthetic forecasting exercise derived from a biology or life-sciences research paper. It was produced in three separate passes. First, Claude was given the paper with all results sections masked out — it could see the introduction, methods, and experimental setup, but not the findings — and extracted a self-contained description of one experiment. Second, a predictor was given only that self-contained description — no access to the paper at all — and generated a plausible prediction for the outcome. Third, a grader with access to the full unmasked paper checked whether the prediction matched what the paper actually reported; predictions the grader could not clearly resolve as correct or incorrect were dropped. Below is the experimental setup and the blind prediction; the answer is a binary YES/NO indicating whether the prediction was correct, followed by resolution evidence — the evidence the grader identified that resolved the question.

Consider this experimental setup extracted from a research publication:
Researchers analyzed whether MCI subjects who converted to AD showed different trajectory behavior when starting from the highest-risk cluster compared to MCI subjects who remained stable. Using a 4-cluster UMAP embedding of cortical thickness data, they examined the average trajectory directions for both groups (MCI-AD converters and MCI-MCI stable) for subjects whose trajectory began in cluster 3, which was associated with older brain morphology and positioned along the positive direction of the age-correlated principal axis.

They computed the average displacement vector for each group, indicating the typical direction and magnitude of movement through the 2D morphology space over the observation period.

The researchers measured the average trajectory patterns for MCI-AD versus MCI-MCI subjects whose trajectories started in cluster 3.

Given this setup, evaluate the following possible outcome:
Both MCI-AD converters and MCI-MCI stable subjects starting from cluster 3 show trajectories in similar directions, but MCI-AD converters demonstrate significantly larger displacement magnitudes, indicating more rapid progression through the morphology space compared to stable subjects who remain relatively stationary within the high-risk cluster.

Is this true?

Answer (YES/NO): NO